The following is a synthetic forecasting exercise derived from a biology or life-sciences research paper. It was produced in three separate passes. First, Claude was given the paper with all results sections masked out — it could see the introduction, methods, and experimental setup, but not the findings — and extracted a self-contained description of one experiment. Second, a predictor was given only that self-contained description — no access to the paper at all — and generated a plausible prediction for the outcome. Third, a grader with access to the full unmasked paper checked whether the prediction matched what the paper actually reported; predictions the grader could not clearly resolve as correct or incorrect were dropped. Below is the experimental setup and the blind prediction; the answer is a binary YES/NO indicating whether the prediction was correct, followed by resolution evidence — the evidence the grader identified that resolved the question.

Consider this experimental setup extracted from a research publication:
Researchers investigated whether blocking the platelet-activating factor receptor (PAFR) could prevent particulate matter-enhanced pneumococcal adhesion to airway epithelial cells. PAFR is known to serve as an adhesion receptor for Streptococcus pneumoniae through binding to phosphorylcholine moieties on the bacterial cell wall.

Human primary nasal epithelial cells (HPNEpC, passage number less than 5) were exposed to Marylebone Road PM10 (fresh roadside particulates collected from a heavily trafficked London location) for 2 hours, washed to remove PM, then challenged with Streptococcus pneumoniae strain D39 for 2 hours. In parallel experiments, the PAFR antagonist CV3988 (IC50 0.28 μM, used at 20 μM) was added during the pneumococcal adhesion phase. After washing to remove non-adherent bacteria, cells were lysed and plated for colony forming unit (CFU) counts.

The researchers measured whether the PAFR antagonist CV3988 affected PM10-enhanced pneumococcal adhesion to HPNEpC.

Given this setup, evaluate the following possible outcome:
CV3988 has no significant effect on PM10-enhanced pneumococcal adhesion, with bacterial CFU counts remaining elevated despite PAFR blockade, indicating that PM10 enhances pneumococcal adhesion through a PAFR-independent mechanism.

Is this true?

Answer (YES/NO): NO